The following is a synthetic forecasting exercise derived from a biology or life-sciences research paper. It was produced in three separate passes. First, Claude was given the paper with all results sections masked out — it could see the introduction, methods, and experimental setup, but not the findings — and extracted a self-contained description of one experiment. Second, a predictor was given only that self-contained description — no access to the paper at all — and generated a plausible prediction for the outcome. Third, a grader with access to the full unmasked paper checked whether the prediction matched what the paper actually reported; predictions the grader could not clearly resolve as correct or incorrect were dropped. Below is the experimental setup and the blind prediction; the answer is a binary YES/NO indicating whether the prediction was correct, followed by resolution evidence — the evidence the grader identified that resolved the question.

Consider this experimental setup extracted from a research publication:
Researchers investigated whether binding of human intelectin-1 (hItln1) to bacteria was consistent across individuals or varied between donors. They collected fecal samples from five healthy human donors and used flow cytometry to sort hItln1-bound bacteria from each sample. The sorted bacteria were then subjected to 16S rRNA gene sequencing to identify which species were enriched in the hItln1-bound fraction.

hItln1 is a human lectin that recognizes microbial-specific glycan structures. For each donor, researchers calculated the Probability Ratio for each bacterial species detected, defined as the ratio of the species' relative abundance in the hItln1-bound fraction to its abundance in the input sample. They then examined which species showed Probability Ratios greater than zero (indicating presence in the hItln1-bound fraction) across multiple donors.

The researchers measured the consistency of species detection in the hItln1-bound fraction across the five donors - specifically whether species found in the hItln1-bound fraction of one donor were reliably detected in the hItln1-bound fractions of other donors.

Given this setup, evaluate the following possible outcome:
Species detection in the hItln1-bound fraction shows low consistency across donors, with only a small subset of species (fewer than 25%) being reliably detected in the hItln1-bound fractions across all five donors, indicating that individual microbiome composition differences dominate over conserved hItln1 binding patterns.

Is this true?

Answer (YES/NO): YES